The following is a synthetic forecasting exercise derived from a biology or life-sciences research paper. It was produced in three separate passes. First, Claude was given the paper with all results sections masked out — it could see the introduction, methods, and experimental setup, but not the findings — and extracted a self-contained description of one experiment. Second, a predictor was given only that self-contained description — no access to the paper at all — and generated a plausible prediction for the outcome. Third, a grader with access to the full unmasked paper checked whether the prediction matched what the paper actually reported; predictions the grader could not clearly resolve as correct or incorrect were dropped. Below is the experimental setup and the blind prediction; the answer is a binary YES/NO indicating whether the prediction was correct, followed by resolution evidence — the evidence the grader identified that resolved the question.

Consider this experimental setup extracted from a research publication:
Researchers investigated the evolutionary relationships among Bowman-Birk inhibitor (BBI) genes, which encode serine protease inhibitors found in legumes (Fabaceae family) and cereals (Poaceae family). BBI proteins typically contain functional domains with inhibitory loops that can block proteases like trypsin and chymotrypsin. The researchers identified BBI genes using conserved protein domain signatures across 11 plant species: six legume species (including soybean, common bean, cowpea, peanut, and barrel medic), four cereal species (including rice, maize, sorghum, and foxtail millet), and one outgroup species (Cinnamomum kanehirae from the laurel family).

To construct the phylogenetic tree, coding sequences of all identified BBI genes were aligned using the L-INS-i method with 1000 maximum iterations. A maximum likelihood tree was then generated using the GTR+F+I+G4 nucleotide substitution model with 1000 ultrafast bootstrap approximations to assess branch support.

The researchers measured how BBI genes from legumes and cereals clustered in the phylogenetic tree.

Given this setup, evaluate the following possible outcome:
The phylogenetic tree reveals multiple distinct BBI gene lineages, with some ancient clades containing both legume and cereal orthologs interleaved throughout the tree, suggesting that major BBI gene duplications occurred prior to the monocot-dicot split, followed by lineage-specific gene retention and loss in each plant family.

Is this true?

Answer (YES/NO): NO